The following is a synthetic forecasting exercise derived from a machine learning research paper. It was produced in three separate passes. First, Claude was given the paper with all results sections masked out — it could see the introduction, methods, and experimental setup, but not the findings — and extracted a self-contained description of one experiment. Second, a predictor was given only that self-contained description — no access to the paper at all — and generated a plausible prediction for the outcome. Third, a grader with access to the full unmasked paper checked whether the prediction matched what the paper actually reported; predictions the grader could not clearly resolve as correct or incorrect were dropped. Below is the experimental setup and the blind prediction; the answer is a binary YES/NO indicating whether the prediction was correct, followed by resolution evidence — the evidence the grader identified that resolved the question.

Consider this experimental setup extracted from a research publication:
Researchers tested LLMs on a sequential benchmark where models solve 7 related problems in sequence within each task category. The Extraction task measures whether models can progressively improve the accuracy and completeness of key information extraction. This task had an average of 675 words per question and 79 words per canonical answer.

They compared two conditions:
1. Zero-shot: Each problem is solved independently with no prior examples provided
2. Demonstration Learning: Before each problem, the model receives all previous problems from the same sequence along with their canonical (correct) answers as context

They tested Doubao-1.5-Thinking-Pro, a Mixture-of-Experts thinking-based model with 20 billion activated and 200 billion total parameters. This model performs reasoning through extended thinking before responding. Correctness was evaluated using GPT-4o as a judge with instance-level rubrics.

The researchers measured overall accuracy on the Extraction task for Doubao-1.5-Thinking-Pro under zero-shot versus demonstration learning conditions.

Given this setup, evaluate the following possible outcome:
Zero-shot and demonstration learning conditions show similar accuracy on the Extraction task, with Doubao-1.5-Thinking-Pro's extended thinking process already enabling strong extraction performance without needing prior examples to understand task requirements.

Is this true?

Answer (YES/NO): NO